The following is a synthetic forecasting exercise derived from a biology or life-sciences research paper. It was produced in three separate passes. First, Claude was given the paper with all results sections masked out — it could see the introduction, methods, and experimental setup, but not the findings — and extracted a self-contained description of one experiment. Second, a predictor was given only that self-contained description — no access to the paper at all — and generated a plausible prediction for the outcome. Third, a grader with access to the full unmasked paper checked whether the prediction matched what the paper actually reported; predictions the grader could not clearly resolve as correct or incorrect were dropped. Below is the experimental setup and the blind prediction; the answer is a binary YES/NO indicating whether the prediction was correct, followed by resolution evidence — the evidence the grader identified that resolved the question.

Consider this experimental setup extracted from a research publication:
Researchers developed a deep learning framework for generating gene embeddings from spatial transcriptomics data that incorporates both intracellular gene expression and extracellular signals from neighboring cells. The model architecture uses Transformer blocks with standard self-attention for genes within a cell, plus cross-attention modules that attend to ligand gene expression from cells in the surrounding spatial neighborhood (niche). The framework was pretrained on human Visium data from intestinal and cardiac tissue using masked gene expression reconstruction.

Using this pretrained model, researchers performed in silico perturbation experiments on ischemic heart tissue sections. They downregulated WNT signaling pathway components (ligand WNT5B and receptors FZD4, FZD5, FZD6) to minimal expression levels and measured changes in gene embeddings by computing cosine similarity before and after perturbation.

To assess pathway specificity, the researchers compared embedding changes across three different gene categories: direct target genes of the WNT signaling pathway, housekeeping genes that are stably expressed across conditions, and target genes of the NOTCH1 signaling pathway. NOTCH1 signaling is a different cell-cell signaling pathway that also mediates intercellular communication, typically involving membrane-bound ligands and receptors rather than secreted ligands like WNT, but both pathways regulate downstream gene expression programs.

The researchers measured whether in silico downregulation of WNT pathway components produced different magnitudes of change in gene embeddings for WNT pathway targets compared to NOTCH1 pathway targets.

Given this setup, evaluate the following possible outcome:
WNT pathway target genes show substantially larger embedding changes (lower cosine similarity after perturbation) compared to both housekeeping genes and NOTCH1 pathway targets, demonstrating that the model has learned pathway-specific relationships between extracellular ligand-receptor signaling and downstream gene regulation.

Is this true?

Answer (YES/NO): YES